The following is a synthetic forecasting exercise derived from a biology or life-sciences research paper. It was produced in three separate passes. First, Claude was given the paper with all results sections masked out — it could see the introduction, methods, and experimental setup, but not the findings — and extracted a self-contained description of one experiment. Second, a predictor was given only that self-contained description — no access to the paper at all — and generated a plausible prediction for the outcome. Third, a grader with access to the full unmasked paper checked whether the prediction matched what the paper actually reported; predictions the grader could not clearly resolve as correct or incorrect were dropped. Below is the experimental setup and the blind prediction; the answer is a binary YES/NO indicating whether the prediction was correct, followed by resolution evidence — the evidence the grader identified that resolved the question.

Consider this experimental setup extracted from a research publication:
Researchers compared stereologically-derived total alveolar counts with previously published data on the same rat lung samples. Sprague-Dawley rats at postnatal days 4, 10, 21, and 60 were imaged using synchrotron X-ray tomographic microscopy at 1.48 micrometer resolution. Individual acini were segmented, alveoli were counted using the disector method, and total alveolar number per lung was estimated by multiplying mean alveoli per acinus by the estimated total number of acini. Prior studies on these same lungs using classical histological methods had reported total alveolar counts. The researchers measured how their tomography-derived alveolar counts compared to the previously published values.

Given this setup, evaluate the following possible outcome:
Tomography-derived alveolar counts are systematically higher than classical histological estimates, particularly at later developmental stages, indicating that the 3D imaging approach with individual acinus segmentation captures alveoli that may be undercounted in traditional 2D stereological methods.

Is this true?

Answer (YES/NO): NO